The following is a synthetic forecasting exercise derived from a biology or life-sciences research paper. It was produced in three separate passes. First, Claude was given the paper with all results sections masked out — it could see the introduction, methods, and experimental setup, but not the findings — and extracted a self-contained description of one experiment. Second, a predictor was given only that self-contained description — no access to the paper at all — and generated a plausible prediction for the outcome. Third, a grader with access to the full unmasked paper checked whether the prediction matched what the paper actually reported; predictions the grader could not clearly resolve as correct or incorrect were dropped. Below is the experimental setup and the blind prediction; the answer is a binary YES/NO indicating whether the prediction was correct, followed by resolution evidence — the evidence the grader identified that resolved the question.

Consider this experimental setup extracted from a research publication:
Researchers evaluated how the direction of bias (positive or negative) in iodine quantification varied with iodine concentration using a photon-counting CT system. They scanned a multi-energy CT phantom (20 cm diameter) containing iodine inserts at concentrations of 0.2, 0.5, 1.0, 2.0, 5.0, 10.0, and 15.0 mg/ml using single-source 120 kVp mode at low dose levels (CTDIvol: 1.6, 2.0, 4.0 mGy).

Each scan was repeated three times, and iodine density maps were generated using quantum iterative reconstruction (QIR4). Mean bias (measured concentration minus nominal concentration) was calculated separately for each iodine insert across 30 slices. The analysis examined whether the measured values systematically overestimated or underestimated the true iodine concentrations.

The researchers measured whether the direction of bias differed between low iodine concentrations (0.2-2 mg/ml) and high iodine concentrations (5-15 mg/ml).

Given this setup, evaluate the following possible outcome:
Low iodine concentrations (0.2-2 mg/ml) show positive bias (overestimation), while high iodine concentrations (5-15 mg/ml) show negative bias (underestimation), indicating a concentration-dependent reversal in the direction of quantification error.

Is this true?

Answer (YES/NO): NO